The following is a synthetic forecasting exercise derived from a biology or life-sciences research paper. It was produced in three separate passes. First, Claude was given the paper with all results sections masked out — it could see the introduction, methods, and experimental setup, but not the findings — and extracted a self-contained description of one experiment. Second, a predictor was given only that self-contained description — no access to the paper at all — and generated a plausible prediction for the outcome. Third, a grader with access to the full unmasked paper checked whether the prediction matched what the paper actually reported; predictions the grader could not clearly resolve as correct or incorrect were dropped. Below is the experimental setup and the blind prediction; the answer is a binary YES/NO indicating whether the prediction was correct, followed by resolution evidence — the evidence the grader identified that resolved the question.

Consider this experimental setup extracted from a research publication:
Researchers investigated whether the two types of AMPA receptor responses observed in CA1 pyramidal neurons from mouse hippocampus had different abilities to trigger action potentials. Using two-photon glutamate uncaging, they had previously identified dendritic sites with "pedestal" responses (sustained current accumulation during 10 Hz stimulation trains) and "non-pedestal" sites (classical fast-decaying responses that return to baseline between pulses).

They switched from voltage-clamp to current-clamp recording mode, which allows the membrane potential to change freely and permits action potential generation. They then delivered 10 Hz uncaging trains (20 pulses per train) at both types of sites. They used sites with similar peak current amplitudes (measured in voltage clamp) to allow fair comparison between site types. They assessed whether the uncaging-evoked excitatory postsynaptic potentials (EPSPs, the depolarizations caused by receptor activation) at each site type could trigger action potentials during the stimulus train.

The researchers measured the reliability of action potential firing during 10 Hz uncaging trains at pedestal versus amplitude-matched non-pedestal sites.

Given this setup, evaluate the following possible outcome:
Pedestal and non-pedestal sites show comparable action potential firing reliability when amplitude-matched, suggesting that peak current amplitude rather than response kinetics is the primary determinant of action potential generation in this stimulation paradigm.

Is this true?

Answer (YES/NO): NO